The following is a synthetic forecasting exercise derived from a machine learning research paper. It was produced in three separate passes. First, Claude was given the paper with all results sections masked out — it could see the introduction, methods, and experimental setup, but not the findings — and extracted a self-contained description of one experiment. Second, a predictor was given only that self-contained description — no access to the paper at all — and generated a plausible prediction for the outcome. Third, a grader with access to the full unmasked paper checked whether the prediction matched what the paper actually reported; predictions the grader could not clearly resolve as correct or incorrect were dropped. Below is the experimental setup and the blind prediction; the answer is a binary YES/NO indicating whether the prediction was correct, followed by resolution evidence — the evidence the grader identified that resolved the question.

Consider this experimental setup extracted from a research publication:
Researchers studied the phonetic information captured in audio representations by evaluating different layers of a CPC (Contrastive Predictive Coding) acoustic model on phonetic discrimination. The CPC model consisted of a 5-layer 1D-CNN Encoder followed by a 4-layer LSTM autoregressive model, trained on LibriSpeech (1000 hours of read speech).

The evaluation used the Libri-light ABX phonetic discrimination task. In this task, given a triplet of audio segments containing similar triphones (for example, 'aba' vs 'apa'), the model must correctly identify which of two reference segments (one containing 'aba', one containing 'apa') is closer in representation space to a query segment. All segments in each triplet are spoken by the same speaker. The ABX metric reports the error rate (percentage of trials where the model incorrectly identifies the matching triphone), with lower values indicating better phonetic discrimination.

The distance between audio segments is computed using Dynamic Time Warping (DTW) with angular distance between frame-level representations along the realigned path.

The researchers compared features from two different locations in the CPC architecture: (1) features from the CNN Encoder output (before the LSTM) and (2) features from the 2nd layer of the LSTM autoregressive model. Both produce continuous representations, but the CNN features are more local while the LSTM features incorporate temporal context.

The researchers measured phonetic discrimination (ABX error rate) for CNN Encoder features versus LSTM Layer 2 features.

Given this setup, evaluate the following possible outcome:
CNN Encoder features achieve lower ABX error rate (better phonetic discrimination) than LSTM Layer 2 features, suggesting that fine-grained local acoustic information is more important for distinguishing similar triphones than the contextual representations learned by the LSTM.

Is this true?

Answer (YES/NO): NO